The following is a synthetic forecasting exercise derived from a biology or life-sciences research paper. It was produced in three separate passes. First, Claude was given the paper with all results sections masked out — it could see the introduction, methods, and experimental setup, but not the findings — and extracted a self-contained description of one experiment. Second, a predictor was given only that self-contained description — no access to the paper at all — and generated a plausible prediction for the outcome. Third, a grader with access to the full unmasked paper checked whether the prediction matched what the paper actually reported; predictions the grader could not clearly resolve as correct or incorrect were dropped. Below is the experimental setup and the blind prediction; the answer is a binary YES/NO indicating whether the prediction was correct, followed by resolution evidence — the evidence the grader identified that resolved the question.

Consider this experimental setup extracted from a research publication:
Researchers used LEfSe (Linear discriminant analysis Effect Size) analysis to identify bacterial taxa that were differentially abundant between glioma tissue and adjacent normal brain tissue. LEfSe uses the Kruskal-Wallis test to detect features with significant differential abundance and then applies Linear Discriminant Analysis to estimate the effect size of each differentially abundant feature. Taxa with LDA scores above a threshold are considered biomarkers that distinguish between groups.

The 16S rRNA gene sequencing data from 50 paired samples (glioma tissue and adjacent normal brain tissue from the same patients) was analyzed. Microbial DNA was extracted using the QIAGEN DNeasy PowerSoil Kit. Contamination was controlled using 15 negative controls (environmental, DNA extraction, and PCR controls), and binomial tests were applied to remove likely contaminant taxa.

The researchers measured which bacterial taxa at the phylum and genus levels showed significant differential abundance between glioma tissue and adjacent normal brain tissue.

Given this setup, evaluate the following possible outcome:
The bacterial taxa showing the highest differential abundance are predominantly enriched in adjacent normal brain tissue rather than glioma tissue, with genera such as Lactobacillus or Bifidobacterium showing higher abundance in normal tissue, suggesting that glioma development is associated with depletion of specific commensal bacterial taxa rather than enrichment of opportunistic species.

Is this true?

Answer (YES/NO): NO